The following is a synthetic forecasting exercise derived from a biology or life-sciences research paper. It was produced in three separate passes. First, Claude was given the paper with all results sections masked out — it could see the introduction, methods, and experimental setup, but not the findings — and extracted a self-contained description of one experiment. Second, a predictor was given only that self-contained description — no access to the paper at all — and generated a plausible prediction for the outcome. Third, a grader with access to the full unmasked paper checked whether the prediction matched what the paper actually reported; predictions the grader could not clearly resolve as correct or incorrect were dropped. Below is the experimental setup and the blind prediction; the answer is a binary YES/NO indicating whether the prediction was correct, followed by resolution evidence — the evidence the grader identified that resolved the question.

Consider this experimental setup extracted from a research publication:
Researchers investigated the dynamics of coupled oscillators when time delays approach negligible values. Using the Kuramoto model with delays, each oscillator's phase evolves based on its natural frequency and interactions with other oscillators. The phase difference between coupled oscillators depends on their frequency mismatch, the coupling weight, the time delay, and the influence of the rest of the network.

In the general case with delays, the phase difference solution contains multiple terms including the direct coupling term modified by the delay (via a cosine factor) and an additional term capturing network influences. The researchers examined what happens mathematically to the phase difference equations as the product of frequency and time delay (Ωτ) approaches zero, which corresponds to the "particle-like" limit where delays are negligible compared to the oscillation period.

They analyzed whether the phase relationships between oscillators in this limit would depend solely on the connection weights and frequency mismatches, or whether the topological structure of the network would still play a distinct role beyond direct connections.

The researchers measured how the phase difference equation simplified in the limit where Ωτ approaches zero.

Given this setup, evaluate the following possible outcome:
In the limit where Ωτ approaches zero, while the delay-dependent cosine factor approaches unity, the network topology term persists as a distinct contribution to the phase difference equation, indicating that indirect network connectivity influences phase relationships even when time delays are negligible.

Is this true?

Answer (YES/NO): NO